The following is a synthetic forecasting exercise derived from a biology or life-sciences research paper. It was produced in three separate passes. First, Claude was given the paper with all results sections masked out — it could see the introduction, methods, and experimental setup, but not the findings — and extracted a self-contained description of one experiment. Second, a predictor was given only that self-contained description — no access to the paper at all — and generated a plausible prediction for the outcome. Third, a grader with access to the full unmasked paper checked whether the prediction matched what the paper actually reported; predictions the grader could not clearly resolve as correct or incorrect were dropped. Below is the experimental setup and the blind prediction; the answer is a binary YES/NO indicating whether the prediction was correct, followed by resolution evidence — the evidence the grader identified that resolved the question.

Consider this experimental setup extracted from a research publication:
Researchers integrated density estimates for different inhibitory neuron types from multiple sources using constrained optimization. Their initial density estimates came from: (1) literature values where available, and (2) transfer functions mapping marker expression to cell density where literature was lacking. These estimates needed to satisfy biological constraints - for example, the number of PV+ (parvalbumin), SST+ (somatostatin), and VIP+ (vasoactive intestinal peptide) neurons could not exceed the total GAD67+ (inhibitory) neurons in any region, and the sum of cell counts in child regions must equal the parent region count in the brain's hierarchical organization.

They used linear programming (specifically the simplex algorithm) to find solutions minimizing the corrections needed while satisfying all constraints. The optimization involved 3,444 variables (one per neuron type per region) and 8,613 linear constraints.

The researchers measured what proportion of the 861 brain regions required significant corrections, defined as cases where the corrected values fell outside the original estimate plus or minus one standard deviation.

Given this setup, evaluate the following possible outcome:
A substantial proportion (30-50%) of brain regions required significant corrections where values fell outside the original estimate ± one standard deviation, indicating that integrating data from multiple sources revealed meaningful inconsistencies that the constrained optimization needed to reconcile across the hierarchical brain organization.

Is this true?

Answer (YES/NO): NO